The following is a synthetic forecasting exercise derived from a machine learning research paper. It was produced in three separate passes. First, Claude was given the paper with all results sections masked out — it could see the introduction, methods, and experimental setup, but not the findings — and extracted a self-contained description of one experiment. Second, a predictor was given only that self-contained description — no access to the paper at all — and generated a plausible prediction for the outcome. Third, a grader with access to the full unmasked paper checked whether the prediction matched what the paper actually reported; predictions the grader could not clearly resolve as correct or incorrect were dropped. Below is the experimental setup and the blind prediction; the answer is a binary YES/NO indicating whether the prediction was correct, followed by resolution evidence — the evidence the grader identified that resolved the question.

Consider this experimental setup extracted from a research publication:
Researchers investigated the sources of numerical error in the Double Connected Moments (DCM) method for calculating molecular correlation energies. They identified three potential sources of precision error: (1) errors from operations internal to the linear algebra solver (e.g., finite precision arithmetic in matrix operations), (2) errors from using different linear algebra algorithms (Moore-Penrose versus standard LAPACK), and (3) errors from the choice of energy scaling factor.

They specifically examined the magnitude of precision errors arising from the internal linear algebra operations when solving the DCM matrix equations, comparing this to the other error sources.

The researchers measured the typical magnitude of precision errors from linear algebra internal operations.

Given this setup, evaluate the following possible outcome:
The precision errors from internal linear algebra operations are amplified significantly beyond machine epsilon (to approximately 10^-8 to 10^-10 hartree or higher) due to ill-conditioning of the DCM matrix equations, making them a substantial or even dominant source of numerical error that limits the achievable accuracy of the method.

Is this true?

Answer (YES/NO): NO